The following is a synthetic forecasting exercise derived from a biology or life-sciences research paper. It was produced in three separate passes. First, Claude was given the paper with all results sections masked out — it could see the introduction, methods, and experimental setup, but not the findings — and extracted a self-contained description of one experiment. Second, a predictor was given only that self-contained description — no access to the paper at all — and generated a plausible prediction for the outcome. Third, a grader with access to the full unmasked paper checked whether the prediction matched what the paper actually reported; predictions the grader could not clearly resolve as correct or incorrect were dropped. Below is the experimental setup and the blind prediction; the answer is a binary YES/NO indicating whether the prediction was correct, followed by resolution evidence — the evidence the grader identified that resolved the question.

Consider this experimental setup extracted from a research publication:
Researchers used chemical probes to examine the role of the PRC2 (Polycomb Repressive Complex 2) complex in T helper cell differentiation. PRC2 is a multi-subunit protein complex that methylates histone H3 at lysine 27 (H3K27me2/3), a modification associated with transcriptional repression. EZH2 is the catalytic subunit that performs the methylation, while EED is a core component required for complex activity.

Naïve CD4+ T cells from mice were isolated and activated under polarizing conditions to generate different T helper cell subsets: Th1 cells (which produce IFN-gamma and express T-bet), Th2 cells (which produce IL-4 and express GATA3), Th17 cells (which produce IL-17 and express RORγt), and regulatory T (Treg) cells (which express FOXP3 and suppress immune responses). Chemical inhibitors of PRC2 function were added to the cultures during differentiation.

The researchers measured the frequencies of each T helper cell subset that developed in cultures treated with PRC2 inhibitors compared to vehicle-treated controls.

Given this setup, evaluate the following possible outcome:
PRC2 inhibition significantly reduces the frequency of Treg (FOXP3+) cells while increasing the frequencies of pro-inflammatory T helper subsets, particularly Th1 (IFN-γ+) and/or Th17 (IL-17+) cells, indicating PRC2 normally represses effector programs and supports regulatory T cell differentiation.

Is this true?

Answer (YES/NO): NO